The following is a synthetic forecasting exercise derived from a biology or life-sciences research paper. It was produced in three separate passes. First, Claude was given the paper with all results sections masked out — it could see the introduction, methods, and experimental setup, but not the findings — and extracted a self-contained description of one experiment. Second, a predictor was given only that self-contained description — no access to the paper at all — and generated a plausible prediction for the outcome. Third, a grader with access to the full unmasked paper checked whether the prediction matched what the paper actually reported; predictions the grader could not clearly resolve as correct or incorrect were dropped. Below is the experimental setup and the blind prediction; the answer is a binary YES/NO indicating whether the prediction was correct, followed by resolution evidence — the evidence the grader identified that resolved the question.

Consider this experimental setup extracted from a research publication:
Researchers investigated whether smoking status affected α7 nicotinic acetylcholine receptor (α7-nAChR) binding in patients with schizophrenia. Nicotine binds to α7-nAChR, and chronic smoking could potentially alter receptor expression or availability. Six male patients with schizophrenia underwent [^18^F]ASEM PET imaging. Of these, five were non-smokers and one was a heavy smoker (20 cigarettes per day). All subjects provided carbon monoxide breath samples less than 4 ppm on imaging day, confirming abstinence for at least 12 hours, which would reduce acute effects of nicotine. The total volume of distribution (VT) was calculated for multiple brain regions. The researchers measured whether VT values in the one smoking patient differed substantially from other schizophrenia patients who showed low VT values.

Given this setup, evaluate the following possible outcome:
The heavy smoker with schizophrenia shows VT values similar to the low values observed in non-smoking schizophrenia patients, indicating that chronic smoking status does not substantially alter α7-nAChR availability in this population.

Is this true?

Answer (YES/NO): YES